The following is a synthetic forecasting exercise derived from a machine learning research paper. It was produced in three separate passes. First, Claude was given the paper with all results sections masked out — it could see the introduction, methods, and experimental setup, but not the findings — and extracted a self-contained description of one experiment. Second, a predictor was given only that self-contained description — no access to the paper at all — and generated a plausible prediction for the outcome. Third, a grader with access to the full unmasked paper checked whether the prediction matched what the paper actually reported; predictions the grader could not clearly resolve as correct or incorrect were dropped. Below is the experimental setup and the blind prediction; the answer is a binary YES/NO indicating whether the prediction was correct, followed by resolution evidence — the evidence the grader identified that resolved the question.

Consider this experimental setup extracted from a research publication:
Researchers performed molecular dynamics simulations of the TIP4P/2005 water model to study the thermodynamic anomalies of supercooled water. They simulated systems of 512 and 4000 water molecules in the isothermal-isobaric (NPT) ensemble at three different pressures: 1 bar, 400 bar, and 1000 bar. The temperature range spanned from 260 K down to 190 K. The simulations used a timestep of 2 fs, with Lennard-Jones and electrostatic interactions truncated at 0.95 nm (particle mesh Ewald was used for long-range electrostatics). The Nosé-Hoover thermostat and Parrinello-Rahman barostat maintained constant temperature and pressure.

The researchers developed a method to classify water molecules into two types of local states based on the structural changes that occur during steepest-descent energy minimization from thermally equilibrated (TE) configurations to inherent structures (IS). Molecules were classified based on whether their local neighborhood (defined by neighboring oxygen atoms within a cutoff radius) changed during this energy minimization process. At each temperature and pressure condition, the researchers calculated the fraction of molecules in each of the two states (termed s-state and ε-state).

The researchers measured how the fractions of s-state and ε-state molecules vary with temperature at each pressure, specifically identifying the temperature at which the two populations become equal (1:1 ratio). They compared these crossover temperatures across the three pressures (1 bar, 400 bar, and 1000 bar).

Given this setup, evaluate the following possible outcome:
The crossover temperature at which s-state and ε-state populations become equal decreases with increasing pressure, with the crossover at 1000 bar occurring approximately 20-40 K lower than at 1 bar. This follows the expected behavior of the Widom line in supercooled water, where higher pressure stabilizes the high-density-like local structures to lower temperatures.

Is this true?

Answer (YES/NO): YES